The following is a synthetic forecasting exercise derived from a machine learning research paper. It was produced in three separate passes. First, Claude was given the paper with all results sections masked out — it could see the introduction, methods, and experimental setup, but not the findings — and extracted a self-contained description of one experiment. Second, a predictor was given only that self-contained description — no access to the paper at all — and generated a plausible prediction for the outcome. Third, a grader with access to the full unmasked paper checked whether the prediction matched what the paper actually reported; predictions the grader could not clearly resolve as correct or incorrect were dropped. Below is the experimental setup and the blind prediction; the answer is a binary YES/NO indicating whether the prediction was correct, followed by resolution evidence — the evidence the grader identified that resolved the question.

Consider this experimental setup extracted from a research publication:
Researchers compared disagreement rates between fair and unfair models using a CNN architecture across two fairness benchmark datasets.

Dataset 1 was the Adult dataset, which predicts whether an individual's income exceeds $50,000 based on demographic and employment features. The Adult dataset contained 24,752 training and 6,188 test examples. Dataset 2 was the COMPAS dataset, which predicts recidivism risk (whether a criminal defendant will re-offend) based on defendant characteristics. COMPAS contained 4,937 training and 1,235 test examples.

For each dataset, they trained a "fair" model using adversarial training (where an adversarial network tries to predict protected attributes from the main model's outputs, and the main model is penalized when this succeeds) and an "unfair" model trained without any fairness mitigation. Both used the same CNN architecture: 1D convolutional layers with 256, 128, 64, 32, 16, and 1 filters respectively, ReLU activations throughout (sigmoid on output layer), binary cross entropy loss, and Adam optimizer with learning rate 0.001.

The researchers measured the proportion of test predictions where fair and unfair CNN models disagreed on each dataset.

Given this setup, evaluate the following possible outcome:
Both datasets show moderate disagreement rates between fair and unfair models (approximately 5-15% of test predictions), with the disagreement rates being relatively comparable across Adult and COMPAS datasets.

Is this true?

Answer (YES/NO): NO